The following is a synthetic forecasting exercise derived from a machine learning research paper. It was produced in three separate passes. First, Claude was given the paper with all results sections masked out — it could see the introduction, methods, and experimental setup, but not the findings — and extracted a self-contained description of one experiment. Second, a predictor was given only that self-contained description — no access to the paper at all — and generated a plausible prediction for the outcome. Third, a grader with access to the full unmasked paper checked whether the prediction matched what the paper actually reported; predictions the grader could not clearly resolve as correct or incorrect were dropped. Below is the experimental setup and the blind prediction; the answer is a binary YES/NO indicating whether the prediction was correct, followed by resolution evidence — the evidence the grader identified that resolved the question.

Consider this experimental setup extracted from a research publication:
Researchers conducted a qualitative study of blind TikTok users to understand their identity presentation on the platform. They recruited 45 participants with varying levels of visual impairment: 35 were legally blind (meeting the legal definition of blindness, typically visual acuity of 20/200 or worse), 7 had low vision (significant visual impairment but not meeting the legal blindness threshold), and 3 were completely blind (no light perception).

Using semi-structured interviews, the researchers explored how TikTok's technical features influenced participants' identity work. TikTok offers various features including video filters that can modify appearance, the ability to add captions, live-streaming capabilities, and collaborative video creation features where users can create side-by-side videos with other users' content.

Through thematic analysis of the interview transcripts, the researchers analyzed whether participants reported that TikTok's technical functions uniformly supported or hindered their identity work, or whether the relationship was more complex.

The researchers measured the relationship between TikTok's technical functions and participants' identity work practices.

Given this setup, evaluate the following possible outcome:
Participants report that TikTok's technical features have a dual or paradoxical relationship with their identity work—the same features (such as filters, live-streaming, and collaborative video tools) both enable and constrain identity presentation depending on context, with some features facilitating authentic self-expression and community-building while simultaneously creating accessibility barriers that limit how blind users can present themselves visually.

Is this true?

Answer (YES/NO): YES